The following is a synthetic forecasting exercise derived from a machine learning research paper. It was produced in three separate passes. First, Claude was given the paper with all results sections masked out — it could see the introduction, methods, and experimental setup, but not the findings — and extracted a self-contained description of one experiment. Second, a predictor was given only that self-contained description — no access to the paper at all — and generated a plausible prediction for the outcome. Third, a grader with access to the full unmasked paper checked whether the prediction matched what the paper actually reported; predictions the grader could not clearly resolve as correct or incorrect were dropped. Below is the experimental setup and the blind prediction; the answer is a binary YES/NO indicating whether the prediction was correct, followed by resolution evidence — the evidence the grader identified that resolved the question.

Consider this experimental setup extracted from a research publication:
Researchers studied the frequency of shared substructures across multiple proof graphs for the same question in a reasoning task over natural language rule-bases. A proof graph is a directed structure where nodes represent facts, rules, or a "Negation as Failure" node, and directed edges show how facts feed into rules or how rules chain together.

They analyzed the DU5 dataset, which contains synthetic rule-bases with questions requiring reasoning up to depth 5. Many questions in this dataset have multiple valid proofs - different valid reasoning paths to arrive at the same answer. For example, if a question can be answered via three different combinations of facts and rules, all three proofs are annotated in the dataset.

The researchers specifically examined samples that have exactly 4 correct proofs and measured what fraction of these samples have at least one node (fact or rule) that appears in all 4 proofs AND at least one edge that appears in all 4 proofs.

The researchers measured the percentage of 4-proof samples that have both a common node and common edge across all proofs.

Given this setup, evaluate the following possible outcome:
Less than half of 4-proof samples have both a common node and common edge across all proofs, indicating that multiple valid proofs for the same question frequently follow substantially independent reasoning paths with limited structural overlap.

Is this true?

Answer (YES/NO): NO